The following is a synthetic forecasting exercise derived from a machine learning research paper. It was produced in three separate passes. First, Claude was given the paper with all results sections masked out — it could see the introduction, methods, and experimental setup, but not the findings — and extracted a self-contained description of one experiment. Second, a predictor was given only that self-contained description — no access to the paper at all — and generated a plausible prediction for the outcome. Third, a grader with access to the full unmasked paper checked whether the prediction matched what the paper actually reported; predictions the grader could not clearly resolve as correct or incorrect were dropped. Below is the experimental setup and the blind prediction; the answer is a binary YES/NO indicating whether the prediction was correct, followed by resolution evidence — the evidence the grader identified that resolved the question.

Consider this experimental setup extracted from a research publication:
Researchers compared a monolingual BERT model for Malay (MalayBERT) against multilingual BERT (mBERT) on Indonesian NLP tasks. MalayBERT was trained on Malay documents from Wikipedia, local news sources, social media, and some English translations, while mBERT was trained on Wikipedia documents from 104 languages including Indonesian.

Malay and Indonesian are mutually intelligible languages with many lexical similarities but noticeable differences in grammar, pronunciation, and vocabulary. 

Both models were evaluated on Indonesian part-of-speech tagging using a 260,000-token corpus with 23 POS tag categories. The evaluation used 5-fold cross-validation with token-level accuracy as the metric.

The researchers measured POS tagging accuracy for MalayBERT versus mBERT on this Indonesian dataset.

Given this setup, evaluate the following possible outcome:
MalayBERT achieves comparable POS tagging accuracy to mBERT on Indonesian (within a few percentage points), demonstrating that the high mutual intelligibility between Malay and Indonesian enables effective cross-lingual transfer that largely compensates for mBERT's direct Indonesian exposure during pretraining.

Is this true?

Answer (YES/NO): YES